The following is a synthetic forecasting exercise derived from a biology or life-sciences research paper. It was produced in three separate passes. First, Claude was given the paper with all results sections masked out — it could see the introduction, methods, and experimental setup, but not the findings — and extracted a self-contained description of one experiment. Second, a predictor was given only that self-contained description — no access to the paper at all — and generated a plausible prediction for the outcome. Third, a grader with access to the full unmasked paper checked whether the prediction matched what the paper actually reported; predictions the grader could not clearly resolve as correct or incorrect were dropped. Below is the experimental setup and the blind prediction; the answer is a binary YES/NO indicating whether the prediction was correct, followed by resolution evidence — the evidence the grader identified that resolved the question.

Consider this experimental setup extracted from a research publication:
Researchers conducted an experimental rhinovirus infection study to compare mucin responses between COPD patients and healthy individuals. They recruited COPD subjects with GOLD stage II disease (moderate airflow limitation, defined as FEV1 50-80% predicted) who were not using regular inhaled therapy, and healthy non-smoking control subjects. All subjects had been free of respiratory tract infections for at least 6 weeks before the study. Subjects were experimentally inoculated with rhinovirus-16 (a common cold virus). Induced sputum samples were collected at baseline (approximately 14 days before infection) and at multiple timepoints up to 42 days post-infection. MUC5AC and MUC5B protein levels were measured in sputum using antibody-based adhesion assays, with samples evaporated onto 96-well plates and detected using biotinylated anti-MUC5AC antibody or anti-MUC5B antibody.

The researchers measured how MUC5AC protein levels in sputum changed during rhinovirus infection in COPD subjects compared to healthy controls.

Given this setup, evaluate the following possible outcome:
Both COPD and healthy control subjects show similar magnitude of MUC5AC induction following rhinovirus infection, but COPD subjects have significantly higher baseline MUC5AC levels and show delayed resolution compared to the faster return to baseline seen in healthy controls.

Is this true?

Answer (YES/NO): NO